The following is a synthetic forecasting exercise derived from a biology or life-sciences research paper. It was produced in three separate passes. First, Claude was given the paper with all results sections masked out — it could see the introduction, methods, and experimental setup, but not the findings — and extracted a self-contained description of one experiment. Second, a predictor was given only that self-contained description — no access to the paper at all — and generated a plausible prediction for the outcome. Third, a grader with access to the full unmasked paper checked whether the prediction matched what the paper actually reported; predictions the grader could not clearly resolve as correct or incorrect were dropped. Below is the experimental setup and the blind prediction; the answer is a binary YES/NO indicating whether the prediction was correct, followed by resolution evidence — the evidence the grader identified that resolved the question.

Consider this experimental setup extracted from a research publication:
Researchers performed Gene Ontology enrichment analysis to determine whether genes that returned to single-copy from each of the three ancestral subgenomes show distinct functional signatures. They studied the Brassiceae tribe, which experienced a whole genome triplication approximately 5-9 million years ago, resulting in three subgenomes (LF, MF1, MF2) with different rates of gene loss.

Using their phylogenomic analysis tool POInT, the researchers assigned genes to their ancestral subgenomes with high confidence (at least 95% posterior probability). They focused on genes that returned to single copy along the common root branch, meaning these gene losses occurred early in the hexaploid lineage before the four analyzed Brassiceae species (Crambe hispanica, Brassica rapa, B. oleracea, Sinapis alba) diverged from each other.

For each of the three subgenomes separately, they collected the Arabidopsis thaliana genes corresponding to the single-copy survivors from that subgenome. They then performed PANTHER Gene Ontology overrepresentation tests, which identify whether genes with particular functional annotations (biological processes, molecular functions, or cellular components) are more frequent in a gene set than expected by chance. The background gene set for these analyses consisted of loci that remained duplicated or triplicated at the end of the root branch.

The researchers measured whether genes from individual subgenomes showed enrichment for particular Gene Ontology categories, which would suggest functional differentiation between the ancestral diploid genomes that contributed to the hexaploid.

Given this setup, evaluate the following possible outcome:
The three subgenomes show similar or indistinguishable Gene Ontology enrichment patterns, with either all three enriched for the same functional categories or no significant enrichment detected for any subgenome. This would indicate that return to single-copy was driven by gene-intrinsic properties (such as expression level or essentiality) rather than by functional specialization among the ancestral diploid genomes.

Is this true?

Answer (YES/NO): NO